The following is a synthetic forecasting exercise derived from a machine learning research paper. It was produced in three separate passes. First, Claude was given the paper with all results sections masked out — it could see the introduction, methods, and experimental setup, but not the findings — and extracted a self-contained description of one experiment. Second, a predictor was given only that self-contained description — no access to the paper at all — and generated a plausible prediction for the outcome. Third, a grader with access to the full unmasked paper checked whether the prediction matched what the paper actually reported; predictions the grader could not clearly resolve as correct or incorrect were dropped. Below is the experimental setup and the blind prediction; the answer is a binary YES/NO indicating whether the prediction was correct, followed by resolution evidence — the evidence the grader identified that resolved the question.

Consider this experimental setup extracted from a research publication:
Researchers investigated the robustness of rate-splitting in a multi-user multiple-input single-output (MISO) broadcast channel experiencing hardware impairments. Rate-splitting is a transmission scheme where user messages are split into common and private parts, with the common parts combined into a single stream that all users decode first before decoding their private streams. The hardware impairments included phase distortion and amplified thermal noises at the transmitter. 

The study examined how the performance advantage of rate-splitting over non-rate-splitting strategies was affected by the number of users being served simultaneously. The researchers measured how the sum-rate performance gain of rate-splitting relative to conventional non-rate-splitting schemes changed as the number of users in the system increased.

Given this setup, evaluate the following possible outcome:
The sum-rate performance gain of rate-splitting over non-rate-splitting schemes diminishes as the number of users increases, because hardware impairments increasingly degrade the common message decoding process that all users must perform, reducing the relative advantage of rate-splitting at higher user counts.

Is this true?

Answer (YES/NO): YES